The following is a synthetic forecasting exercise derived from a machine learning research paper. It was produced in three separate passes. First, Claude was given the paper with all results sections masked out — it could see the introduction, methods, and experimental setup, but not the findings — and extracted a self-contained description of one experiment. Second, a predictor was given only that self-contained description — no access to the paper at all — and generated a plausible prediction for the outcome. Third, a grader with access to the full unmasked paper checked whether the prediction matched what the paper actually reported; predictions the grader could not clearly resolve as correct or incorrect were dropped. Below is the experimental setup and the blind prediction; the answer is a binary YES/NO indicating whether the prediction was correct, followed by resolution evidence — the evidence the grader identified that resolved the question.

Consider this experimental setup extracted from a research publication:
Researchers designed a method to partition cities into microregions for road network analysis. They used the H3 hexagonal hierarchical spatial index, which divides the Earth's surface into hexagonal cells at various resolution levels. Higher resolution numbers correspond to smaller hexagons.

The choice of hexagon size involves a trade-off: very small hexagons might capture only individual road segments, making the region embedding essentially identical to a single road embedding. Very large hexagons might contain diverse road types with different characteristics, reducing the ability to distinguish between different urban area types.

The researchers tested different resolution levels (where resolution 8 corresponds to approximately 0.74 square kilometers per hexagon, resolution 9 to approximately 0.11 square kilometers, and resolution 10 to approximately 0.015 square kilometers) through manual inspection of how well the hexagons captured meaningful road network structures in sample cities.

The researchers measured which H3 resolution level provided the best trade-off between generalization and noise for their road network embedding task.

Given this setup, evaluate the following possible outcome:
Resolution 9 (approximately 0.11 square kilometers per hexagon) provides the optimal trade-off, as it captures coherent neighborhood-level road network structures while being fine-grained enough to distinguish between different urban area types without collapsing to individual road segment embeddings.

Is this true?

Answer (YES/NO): YES